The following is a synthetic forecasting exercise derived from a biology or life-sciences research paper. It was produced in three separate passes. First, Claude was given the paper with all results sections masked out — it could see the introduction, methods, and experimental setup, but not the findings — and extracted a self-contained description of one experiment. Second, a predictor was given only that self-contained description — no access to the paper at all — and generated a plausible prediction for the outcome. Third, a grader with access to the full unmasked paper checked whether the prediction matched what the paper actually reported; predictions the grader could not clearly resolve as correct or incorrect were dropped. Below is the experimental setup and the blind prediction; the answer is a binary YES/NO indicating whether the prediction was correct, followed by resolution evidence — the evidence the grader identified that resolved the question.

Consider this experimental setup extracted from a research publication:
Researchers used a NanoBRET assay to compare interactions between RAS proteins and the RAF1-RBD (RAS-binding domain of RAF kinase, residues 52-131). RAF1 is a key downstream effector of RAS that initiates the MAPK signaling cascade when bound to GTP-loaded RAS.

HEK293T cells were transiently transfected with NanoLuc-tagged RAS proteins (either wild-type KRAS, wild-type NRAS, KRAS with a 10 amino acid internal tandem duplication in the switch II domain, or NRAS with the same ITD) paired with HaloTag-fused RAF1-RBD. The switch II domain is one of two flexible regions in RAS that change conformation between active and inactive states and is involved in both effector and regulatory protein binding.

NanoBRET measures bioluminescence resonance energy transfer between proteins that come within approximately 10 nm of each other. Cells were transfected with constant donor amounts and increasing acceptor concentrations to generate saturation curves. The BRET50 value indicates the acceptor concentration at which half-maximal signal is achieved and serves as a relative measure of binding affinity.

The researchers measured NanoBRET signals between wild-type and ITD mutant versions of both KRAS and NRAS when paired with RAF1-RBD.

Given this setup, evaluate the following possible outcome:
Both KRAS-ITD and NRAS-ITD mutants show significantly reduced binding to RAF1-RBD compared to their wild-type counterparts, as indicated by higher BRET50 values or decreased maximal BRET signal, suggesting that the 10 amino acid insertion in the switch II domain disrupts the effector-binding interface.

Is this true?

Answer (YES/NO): NO